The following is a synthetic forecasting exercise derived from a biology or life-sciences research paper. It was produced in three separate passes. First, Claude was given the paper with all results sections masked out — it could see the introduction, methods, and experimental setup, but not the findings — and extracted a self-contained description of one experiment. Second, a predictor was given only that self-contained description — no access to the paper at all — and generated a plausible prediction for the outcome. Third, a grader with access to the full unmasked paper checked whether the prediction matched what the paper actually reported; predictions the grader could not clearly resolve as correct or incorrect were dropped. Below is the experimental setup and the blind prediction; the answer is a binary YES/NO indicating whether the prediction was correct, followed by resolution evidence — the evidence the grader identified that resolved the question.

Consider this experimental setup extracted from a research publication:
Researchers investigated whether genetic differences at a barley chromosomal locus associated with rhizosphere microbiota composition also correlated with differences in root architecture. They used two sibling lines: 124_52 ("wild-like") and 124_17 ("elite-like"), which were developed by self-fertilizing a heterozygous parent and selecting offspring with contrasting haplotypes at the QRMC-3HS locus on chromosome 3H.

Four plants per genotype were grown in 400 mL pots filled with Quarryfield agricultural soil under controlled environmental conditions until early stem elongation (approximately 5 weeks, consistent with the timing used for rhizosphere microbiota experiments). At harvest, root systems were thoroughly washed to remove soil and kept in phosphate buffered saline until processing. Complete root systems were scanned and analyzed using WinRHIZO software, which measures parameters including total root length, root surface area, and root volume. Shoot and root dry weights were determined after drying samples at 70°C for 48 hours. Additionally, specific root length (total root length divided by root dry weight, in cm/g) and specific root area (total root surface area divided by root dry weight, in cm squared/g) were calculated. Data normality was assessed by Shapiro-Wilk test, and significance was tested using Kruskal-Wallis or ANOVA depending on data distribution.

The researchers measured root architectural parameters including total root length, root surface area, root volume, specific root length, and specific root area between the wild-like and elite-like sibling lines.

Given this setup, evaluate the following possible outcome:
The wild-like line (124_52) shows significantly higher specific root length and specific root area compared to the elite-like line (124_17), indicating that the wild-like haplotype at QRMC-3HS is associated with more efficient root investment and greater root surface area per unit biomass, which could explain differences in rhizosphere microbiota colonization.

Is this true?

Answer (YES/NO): NO